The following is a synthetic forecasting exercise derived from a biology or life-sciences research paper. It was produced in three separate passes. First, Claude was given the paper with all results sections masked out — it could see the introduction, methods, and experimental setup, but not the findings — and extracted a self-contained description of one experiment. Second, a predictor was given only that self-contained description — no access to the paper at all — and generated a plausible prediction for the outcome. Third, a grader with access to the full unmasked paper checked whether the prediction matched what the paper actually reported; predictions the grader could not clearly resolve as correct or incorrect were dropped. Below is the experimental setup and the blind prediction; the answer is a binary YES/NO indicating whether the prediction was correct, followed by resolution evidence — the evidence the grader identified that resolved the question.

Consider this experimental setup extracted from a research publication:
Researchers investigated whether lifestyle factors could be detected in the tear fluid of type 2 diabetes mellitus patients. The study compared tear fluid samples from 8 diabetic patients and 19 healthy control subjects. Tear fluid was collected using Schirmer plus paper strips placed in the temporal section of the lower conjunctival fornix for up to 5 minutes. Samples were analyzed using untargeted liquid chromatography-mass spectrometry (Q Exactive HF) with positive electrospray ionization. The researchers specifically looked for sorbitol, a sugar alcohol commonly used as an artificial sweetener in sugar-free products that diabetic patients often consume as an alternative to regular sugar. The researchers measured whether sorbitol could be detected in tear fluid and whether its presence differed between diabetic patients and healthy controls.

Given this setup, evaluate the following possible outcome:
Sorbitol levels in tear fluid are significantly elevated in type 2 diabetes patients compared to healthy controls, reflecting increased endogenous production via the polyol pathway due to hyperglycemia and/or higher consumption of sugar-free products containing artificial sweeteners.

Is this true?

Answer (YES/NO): YES